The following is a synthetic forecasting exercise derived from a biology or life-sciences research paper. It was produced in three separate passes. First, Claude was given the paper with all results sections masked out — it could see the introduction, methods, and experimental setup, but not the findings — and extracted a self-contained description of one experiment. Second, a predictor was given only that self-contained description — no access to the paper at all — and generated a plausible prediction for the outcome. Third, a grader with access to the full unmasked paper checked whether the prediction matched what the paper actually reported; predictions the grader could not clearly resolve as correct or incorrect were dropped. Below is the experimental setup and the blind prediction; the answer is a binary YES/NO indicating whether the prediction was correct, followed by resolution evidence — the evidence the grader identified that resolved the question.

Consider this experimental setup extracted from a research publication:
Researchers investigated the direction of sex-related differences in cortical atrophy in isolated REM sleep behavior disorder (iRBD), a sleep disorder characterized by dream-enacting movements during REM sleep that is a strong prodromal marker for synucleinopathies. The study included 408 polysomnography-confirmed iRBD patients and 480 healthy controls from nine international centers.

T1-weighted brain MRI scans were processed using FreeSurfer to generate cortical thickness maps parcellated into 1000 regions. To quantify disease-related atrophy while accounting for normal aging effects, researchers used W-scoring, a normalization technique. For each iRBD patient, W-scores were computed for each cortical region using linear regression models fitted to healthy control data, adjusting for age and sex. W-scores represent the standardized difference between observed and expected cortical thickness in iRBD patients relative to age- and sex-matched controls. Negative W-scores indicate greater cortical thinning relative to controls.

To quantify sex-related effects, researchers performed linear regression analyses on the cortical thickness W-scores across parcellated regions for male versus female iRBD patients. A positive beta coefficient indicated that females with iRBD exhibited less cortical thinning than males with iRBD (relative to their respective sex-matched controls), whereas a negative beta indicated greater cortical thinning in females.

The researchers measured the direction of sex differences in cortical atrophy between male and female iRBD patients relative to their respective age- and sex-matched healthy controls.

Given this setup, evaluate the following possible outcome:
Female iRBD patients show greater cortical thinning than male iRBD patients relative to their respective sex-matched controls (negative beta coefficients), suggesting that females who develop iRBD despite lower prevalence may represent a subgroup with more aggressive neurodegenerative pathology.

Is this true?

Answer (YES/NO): NO